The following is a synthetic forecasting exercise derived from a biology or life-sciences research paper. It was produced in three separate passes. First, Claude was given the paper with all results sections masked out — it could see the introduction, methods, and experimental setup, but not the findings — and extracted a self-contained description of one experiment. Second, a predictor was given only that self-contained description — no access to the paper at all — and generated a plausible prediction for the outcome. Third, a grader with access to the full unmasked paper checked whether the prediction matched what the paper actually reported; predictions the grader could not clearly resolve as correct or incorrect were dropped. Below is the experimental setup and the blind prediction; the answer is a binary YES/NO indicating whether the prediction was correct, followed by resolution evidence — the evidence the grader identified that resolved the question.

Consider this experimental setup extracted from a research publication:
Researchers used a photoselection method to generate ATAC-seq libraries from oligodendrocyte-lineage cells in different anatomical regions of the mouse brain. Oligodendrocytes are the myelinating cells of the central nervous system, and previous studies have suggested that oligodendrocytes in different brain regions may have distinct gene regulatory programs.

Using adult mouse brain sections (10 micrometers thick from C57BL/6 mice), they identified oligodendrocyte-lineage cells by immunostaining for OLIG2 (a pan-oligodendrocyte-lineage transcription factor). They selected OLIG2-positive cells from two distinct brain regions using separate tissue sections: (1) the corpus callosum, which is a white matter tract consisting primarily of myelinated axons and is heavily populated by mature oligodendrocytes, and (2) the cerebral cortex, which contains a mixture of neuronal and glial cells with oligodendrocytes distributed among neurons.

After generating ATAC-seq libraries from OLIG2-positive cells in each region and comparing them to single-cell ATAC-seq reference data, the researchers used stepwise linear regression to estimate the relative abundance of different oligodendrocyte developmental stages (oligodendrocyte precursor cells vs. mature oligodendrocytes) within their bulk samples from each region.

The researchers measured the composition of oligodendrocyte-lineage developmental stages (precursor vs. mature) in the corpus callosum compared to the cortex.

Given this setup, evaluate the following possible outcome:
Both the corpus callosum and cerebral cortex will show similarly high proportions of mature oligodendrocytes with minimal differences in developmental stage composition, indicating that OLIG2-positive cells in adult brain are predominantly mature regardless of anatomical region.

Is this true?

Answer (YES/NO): NO